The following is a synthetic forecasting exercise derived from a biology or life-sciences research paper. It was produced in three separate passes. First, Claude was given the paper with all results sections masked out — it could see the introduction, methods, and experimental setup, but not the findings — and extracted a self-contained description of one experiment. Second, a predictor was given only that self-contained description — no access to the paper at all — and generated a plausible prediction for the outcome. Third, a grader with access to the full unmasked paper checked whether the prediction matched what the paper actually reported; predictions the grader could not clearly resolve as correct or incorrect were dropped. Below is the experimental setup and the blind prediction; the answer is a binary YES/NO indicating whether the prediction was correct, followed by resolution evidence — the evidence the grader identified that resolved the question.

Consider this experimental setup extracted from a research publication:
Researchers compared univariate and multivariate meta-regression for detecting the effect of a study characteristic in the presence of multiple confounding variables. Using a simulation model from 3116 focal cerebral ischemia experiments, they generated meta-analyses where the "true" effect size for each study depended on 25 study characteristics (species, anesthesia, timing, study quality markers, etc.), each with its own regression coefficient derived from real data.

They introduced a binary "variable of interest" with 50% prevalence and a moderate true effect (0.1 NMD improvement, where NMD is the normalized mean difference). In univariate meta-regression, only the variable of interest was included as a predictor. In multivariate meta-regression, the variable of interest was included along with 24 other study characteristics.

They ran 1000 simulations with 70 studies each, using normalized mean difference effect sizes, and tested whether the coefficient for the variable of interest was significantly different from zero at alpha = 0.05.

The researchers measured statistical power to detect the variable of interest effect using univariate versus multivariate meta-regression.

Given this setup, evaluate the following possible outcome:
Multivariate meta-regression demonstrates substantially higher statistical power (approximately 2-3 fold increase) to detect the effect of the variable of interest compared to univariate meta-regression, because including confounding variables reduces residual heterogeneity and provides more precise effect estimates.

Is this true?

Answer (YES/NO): NO